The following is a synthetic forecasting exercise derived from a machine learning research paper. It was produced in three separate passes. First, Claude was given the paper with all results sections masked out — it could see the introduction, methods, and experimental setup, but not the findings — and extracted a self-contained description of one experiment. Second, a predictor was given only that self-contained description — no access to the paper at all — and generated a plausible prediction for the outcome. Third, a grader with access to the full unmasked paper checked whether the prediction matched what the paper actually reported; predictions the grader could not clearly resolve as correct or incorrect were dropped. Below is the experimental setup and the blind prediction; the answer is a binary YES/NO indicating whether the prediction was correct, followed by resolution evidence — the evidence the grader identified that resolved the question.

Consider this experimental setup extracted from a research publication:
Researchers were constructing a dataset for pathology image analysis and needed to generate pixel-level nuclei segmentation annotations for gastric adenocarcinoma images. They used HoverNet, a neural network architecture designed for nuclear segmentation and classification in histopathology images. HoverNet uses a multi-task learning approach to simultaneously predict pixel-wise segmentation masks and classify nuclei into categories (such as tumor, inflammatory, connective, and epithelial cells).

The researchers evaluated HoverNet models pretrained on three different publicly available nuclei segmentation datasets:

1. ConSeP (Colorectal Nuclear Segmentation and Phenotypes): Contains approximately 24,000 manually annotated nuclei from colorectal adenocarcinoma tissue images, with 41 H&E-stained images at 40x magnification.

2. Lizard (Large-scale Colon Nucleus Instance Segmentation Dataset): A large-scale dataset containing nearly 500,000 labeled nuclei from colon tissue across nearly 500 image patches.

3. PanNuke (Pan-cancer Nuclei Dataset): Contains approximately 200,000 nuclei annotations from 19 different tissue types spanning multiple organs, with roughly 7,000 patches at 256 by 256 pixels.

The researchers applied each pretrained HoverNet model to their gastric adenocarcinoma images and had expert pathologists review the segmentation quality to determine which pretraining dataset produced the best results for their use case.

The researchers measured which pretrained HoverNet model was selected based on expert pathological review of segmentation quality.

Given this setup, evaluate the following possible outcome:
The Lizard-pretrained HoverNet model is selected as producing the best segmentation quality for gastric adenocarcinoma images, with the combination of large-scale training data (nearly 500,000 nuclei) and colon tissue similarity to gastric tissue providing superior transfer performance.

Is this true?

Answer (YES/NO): NO